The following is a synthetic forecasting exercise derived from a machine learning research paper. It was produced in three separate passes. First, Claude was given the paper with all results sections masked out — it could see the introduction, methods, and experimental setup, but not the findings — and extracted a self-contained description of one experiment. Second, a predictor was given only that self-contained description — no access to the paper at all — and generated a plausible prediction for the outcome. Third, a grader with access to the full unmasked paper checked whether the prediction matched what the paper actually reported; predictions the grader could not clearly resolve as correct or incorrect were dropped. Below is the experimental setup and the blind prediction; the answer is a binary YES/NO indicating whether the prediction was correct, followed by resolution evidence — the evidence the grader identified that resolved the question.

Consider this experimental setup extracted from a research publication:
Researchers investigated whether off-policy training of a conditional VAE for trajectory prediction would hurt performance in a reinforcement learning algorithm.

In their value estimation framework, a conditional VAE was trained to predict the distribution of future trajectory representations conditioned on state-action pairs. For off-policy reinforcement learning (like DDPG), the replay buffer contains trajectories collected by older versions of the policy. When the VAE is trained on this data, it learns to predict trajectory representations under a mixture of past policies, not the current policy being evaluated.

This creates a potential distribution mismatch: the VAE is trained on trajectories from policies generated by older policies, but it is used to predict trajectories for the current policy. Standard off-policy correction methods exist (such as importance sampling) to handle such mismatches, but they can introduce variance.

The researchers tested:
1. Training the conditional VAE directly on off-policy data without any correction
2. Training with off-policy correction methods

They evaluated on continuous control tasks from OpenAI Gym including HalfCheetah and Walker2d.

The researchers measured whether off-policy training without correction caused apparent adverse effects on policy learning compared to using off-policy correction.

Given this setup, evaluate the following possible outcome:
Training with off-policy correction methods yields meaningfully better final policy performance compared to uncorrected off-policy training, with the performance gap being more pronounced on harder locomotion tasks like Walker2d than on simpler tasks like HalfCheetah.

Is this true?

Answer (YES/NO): NO